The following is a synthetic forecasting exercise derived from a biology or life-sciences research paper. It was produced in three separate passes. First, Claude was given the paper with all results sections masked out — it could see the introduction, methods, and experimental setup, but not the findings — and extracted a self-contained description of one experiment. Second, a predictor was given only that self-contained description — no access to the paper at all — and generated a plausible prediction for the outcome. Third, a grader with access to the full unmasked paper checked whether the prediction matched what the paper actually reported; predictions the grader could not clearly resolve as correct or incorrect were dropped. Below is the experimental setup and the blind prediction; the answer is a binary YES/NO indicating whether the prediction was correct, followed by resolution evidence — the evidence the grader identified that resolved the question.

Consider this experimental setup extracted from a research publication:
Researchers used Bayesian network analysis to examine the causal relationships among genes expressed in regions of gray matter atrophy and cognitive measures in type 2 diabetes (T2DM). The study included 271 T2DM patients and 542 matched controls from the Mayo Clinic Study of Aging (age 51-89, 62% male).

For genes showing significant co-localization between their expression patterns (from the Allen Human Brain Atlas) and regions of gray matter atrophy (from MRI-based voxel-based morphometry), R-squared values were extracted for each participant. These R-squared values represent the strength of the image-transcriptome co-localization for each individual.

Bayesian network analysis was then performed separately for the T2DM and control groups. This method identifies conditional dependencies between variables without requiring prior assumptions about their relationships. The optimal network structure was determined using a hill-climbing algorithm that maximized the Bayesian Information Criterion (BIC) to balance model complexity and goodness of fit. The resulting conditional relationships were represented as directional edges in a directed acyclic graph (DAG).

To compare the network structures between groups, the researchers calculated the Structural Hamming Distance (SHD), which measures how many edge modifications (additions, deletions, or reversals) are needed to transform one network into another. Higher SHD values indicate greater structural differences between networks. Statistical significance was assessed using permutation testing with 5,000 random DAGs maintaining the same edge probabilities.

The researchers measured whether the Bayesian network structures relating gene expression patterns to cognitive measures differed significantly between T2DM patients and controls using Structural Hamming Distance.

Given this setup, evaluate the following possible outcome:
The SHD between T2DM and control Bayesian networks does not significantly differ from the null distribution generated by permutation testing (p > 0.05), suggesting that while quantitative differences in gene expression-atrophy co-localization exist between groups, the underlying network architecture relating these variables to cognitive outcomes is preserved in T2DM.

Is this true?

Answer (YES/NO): NO